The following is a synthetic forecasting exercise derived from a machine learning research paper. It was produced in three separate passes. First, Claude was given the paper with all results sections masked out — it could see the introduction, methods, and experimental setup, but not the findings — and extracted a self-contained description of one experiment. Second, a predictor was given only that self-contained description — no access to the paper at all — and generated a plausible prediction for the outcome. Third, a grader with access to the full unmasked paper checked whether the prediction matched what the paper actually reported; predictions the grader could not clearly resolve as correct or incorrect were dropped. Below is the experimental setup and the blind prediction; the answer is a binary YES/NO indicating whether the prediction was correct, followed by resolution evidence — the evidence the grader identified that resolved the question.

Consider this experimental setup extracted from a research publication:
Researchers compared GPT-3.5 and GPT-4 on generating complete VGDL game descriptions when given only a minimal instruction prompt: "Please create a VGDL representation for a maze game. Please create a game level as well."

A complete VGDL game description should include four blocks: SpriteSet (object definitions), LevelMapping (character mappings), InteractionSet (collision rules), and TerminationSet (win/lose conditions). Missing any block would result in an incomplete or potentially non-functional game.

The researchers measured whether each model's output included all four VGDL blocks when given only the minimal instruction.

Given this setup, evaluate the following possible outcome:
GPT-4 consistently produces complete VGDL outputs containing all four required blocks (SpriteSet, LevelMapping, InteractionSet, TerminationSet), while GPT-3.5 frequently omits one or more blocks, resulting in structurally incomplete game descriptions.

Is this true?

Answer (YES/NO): YES